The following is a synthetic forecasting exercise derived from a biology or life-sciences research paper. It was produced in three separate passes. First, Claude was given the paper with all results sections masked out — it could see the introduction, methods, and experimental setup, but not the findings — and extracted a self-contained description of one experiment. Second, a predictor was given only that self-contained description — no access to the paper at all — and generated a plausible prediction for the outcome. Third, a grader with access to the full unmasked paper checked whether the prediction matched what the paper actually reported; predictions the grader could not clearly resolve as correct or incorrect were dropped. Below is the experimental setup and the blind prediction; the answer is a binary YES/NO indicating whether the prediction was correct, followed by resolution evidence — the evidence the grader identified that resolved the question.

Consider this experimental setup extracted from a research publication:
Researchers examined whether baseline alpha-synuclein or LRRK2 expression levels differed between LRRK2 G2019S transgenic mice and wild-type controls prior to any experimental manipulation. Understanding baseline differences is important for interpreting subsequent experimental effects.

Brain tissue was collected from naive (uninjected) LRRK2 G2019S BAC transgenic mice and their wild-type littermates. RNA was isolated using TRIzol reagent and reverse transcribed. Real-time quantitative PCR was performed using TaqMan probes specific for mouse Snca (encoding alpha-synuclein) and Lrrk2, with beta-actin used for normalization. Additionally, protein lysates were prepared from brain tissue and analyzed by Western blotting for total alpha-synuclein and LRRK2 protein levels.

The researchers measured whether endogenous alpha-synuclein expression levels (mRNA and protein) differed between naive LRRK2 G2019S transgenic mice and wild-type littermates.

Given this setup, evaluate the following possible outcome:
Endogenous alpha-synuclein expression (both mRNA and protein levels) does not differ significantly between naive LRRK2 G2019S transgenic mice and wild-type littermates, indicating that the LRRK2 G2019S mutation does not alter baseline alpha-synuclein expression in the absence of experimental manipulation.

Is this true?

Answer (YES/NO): YES